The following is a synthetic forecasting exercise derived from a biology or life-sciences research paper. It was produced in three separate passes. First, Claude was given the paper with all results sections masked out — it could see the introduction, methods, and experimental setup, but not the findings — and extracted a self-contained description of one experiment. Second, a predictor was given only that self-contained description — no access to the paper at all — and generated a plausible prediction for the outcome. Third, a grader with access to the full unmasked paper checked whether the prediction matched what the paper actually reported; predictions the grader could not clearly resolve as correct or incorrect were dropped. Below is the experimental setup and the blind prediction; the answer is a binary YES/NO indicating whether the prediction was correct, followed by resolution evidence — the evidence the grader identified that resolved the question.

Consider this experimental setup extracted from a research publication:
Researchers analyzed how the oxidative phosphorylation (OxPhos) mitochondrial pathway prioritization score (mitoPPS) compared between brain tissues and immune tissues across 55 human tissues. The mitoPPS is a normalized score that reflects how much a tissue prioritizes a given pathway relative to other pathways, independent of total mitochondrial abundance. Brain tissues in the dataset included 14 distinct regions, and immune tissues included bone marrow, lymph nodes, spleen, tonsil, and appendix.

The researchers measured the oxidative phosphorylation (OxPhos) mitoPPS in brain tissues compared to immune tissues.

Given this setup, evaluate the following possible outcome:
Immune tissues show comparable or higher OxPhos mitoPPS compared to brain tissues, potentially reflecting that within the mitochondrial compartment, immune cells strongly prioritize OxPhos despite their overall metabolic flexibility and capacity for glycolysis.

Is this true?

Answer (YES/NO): NO